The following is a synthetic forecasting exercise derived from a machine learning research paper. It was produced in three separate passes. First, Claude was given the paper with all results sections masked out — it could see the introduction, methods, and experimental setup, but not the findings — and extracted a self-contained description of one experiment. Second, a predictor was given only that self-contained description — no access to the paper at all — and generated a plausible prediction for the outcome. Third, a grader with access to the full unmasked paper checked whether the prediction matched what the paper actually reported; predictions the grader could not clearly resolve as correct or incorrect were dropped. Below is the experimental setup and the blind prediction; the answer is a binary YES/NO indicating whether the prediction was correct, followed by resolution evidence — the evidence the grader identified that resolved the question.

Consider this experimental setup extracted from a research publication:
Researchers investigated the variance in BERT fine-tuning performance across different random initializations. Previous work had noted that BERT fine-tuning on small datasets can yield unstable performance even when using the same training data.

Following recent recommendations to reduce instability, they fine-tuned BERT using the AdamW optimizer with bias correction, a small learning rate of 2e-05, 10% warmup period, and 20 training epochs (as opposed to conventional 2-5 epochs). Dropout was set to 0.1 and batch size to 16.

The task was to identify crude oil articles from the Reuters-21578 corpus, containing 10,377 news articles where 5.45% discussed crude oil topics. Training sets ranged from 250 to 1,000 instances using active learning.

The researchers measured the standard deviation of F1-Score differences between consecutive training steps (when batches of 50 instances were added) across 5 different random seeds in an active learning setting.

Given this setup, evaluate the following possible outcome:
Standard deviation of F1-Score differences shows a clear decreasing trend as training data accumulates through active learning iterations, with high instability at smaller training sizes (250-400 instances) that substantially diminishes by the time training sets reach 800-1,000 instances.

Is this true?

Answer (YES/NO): NO